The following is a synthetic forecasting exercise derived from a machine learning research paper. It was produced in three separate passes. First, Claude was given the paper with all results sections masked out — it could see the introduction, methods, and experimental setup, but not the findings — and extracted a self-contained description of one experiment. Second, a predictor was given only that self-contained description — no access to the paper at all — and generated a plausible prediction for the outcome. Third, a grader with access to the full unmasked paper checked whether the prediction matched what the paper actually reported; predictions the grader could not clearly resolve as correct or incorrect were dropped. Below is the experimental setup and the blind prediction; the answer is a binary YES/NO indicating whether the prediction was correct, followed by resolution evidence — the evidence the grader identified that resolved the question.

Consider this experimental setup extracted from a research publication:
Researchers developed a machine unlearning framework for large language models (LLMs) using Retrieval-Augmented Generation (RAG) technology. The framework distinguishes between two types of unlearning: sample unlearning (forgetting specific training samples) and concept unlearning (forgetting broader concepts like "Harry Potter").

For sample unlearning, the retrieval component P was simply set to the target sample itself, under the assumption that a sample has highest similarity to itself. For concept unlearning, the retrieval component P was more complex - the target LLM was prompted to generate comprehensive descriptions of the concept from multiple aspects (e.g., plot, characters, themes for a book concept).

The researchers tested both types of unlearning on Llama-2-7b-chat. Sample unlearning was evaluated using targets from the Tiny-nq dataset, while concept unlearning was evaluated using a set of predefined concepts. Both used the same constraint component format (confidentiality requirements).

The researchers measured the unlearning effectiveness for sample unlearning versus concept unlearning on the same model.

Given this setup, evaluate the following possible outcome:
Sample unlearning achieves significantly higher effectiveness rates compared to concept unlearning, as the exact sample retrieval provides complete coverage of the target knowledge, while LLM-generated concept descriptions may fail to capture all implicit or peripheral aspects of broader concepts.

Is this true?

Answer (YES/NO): NO